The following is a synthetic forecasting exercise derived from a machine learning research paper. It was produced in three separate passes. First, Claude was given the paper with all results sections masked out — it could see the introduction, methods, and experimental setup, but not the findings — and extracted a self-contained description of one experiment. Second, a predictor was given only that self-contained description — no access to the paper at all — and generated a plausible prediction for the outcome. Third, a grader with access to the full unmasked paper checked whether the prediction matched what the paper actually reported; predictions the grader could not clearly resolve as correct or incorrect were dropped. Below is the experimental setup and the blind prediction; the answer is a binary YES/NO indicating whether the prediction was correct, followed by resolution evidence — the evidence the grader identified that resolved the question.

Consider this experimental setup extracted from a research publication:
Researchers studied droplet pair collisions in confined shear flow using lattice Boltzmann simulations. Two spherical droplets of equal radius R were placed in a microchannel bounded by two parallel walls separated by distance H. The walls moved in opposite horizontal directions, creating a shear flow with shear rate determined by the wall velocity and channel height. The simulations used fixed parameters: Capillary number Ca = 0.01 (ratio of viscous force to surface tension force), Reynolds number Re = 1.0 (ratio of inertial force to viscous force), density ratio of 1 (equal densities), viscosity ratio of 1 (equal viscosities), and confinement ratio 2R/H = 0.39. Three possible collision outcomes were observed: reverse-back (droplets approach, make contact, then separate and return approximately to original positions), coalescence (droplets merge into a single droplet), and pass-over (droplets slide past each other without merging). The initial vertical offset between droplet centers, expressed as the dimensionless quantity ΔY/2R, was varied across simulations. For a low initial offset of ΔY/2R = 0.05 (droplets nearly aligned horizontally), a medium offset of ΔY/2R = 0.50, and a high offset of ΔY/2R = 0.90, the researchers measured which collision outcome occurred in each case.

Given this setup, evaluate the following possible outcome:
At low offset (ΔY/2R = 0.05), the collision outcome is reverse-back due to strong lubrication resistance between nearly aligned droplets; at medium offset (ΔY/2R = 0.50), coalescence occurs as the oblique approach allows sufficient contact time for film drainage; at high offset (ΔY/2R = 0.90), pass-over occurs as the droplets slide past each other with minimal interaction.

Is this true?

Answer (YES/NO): YES